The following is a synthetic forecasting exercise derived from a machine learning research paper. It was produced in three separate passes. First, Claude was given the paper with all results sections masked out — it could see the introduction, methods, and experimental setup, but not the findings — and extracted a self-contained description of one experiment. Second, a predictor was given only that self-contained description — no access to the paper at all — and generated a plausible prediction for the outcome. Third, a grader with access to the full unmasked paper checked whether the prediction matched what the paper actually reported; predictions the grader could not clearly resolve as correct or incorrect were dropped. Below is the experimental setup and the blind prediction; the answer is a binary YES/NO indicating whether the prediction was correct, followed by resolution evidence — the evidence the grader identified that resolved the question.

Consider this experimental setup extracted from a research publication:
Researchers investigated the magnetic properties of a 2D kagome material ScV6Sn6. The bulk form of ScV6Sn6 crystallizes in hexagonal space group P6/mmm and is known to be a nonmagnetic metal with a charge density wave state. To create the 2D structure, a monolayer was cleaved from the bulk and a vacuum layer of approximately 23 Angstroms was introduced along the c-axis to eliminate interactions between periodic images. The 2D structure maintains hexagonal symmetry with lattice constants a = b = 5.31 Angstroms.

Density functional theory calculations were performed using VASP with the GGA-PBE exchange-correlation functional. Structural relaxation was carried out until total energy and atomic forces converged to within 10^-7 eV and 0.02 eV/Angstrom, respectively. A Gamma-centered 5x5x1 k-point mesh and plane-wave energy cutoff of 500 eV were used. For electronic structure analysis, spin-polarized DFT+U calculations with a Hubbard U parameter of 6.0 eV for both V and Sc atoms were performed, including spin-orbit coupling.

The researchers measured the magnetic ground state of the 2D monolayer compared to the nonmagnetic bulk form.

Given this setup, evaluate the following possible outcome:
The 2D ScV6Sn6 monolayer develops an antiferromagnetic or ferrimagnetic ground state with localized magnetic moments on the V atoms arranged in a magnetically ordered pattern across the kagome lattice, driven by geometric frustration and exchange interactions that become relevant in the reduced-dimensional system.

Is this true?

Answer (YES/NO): NO